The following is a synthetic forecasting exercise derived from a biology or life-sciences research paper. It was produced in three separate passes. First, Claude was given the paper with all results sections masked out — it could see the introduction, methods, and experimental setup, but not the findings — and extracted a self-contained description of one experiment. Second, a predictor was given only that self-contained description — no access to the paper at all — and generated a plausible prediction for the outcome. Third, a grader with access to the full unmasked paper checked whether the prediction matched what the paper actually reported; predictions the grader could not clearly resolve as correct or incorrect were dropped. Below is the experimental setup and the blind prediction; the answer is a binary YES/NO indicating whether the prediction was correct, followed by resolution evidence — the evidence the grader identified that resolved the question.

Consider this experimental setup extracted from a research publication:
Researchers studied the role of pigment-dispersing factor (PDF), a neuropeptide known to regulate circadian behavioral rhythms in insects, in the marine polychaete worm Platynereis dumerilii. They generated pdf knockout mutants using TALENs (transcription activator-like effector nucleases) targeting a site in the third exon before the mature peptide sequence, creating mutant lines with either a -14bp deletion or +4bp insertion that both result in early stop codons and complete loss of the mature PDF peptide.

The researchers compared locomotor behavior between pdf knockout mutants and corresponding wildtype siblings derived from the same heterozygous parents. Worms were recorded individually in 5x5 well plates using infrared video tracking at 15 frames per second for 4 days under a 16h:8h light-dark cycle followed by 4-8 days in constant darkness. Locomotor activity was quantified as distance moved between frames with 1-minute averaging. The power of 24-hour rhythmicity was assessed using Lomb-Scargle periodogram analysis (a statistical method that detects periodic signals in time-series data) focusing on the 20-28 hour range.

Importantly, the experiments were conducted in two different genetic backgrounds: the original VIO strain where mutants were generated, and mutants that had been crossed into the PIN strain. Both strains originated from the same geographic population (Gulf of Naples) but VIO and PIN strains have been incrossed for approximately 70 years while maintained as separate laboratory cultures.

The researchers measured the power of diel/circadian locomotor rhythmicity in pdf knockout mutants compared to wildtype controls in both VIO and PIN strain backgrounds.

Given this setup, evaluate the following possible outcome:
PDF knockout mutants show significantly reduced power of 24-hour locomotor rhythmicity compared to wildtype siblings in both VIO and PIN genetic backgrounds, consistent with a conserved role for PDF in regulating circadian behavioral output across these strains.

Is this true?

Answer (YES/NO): NO